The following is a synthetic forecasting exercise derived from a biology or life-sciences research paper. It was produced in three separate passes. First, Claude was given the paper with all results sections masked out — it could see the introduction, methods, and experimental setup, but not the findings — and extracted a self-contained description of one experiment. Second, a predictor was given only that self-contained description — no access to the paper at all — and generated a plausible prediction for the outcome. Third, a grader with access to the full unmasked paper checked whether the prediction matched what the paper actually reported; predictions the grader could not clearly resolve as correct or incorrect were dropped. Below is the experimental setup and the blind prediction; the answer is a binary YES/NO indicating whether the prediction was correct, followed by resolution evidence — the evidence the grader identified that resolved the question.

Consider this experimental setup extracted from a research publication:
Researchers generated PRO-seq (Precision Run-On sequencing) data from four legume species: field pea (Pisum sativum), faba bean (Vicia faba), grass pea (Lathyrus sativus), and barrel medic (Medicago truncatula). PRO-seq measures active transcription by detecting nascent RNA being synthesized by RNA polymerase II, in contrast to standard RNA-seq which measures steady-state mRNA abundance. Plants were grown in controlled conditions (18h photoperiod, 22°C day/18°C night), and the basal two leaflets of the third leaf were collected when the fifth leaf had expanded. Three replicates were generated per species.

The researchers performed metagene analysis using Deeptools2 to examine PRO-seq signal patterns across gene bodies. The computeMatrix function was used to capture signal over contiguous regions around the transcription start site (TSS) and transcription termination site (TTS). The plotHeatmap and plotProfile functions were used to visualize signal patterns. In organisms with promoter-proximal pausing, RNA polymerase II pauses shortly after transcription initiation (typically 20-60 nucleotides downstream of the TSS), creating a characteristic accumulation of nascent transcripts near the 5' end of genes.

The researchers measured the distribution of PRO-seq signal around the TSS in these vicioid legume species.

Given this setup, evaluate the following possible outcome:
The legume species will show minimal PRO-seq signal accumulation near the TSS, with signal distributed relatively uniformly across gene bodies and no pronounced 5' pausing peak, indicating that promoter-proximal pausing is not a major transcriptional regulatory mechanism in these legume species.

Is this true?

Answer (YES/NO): NO